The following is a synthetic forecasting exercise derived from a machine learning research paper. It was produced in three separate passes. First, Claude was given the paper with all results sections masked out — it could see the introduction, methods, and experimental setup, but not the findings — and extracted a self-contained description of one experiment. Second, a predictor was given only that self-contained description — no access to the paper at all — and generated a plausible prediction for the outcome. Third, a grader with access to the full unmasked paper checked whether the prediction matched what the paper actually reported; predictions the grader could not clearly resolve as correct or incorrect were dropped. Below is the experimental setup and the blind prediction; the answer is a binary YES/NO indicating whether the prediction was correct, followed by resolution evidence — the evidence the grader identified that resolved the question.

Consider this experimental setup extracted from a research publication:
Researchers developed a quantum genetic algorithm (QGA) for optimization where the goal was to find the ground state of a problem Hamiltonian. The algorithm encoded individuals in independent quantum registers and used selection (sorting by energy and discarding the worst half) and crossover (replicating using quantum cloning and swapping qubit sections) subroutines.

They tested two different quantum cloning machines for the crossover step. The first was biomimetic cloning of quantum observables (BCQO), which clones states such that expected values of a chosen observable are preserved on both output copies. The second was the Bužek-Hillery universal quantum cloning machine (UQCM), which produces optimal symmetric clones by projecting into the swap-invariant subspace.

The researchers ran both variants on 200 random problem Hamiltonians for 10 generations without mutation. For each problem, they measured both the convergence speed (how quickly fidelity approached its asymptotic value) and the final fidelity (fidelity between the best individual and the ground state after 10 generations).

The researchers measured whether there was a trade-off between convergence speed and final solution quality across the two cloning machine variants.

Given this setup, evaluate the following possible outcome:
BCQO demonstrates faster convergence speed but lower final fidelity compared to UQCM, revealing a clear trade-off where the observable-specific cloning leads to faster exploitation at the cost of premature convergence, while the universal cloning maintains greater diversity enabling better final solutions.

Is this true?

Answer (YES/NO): YES